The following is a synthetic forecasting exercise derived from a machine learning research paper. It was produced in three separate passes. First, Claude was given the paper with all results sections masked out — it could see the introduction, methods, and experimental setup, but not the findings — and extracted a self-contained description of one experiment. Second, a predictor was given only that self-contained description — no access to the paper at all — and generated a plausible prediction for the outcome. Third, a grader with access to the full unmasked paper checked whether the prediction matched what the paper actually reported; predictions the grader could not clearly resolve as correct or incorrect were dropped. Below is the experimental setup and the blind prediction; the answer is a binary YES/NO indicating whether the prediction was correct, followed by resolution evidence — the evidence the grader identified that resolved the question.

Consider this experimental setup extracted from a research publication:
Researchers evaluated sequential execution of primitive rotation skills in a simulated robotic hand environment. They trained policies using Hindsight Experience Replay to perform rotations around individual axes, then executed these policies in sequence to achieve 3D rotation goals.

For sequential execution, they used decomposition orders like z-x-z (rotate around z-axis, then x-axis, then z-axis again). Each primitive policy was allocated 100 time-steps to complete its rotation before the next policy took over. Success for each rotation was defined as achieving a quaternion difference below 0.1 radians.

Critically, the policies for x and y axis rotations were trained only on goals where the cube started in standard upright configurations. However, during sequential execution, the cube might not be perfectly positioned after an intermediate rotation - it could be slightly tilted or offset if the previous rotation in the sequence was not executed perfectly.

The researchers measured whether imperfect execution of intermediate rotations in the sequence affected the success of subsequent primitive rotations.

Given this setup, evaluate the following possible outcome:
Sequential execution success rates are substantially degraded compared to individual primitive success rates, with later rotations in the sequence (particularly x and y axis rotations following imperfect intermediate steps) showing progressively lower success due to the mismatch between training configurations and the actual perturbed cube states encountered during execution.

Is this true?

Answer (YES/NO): NO